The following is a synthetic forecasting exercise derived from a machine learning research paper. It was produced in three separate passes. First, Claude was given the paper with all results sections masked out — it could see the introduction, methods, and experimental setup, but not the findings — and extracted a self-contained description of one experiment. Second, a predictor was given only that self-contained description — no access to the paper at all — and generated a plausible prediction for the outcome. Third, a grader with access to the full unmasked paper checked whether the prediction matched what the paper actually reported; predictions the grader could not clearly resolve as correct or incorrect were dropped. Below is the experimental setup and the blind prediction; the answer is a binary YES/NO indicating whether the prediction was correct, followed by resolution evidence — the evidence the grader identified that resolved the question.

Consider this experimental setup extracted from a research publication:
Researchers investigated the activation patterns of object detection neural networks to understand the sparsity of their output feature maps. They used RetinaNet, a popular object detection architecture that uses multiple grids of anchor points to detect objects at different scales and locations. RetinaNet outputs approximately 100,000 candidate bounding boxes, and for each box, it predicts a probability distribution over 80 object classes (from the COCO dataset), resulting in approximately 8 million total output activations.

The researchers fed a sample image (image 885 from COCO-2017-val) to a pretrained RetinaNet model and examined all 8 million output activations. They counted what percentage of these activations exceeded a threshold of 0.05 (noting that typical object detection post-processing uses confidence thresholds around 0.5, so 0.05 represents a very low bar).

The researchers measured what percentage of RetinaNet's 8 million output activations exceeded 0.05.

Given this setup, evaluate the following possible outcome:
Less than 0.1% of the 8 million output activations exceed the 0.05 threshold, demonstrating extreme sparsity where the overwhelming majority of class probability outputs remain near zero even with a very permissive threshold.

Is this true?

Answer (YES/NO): YES